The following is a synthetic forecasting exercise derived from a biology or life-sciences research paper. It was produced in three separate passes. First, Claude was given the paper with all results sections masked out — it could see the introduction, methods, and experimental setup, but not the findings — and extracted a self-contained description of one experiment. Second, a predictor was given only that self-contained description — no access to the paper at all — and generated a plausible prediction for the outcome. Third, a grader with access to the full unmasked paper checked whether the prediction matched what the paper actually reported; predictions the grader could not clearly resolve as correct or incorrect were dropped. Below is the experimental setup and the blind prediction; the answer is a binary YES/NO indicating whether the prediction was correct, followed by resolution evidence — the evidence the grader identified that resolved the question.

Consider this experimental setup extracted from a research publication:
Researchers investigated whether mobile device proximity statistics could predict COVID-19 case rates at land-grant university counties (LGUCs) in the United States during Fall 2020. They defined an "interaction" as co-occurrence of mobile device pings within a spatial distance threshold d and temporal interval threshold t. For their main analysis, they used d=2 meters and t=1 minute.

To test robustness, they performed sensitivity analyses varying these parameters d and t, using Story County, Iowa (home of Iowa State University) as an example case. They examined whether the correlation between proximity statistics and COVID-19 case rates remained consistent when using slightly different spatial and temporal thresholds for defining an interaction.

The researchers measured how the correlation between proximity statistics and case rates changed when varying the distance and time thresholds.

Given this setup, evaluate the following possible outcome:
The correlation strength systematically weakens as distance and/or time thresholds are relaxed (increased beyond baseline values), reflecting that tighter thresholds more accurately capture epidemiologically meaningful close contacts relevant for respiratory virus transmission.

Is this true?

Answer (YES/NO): NO